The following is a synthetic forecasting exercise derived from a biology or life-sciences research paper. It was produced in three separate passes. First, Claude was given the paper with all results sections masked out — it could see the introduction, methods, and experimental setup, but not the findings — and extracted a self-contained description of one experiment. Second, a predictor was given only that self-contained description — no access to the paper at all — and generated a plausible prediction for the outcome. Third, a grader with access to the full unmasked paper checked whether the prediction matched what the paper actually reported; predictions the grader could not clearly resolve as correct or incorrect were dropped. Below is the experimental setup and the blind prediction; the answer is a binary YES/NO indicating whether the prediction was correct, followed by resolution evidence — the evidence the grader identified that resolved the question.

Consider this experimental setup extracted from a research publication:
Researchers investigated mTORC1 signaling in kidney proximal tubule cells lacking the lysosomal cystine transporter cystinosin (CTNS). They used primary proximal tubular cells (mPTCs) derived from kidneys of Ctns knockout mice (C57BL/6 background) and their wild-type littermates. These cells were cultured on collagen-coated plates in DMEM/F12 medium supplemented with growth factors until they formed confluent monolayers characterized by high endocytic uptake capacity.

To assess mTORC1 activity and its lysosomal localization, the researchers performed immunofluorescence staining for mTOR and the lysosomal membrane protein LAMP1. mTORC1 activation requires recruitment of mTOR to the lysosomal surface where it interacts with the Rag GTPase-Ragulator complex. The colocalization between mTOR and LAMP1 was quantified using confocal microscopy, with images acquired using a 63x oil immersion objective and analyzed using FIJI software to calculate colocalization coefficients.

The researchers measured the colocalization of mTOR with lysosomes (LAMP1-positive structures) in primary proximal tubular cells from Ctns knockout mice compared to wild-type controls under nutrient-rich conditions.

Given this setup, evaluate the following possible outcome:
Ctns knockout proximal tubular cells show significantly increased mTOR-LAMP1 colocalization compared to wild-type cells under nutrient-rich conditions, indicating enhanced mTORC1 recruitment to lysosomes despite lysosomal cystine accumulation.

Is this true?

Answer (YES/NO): NO